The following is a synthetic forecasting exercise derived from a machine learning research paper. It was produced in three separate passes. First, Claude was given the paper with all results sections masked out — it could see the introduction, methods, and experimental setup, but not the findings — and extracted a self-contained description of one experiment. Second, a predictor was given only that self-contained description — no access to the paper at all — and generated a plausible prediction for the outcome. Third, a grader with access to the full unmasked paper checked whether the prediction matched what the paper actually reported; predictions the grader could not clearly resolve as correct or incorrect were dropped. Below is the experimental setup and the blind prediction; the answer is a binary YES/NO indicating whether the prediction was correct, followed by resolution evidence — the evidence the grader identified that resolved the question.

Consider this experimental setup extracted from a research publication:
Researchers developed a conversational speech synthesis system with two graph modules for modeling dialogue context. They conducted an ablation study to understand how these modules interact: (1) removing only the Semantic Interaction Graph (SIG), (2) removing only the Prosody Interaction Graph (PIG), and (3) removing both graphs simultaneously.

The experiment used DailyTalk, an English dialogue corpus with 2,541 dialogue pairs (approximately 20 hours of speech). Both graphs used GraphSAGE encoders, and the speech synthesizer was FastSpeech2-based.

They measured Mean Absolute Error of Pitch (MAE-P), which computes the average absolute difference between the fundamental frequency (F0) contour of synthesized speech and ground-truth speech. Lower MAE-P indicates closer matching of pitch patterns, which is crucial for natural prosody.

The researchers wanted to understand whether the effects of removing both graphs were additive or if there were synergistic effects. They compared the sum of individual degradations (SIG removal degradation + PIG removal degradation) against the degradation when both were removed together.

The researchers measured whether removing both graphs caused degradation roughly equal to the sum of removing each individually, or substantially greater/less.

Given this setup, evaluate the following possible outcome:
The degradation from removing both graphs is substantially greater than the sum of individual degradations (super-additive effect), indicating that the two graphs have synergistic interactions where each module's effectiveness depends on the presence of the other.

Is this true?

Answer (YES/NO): YES